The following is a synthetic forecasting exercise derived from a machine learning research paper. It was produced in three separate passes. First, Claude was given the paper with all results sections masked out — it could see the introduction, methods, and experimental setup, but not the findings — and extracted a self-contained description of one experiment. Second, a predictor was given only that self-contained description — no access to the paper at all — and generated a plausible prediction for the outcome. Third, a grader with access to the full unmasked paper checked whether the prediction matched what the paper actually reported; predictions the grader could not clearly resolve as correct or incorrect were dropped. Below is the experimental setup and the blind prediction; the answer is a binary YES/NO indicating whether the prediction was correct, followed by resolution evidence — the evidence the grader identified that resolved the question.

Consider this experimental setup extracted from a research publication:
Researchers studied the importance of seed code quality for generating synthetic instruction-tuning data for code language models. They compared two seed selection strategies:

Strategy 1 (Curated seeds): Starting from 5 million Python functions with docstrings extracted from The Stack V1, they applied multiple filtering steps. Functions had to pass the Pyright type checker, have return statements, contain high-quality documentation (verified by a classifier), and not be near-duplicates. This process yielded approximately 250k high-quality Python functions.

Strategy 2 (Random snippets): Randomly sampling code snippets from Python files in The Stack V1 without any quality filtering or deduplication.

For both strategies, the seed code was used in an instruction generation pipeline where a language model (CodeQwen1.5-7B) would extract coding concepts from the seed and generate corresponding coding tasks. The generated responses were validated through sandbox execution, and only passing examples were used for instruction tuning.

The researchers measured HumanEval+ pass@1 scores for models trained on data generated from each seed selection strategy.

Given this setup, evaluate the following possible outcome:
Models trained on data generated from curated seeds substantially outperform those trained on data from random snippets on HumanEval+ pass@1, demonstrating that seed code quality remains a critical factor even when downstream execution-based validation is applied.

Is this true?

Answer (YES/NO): NO